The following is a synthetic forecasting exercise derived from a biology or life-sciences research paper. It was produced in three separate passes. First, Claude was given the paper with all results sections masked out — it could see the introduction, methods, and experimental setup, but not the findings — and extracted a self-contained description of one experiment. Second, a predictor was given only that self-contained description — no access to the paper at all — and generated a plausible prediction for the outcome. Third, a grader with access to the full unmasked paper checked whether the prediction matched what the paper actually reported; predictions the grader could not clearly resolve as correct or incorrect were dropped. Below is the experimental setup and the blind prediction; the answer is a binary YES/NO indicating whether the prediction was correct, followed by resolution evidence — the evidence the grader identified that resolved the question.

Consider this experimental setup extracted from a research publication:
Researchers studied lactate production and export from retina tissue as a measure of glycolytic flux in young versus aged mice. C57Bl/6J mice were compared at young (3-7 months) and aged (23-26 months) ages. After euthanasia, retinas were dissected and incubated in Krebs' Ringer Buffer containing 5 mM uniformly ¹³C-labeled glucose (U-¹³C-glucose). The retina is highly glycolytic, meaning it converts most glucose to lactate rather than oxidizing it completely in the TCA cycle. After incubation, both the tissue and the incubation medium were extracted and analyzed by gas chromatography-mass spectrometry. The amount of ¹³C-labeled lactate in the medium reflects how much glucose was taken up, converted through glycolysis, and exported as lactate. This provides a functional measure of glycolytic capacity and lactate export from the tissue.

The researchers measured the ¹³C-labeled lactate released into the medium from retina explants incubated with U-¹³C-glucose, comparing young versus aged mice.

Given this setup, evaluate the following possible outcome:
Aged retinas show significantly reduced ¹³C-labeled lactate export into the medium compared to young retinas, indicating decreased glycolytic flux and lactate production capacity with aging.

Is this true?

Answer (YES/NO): NO